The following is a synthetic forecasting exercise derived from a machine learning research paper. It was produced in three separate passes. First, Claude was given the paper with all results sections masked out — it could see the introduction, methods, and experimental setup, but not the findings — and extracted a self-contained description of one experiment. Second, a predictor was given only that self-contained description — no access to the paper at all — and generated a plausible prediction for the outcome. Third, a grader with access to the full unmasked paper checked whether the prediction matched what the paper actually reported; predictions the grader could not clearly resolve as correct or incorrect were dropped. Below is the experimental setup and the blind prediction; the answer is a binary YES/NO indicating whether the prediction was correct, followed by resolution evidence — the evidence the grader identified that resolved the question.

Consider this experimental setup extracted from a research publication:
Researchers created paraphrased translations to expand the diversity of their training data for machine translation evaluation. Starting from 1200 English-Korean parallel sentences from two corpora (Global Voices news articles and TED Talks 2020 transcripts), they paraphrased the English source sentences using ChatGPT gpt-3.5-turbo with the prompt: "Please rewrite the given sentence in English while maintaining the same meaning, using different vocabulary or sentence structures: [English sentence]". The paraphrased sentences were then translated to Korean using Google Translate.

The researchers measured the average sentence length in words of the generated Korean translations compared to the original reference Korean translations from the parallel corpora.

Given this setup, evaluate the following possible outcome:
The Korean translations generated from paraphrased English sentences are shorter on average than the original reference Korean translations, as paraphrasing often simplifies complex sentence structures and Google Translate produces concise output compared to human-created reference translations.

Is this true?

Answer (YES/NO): NO